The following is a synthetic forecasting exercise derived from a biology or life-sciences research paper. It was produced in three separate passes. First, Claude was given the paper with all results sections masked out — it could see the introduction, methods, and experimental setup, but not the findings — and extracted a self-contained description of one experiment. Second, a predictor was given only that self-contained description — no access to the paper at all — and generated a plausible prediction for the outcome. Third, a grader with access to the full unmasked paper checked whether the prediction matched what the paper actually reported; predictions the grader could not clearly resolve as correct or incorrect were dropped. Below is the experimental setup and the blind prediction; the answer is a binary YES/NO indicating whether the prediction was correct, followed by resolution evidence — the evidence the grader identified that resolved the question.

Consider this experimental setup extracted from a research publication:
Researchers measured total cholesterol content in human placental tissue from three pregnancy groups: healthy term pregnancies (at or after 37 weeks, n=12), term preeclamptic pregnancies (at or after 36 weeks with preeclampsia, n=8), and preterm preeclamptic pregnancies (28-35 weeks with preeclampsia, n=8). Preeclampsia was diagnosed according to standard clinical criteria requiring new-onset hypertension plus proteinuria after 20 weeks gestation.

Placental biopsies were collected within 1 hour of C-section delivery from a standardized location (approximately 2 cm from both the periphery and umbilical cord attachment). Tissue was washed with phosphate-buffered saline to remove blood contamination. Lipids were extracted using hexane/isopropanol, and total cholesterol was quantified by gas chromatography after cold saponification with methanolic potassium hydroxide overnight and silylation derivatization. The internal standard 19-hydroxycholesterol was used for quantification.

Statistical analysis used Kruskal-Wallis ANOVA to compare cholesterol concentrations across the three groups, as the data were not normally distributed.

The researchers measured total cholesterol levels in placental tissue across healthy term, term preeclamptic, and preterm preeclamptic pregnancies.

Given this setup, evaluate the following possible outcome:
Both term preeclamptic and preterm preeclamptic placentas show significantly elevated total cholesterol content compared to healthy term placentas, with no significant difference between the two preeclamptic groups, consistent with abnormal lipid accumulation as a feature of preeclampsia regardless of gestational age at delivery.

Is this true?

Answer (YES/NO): NO